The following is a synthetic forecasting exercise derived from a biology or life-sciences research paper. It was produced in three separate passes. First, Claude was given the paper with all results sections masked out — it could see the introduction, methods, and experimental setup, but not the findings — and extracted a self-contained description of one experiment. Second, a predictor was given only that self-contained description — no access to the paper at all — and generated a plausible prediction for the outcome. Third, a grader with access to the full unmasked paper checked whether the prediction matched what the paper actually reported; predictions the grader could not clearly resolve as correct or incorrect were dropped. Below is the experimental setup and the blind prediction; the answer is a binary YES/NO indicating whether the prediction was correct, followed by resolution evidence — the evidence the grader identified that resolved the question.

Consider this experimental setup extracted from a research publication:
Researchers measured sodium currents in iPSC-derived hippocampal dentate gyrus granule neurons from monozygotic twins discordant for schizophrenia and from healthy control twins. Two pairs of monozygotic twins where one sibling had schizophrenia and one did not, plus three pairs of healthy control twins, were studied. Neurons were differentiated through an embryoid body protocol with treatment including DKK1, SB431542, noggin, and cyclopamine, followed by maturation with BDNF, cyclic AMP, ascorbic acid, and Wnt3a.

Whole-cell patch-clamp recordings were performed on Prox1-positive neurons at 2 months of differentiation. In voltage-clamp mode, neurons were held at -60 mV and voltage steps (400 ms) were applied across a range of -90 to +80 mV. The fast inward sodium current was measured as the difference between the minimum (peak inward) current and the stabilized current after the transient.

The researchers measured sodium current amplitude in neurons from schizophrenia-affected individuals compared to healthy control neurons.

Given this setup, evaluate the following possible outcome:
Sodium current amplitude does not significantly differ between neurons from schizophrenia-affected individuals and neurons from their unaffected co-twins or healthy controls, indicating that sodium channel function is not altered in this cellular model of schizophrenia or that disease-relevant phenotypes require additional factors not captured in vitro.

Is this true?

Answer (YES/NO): NO